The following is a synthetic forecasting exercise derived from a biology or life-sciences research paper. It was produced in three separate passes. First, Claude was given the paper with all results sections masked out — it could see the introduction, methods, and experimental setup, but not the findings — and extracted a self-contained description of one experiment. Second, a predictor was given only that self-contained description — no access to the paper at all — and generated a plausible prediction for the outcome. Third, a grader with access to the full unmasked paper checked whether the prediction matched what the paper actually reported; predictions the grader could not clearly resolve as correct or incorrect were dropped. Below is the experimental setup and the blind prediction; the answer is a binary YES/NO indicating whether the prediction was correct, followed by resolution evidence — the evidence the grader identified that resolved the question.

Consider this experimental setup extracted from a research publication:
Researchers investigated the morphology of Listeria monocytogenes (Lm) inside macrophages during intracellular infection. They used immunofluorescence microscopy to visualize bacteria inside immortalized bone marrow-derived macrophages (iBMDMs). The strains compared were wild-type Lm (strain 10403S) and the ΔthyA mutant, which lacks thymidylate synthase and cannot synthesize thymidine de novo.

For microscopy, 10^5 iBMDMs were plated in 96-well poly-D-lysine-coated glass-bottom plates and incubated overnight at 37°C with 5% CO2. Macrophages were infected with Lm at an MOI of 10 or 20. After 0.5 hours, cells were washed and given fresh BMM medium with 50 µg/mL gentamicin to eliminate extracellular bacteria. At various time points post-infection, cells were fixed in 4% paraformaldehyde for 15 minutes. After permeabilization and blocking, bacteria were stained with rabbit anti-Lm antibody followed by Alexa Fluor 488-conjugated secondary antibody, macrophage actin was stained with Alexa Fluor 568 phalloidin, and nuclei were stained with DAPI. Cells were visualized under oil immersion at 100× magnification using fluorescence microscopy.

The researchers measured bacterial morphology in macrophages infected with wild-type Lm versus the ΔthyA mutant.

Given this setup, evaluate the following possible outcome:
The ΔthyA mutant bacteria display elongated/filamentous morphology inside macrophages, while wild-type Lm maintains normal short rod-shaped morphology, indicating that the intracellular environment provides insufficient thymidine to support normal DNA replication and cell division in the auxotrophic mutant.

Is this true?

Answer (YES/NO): NO